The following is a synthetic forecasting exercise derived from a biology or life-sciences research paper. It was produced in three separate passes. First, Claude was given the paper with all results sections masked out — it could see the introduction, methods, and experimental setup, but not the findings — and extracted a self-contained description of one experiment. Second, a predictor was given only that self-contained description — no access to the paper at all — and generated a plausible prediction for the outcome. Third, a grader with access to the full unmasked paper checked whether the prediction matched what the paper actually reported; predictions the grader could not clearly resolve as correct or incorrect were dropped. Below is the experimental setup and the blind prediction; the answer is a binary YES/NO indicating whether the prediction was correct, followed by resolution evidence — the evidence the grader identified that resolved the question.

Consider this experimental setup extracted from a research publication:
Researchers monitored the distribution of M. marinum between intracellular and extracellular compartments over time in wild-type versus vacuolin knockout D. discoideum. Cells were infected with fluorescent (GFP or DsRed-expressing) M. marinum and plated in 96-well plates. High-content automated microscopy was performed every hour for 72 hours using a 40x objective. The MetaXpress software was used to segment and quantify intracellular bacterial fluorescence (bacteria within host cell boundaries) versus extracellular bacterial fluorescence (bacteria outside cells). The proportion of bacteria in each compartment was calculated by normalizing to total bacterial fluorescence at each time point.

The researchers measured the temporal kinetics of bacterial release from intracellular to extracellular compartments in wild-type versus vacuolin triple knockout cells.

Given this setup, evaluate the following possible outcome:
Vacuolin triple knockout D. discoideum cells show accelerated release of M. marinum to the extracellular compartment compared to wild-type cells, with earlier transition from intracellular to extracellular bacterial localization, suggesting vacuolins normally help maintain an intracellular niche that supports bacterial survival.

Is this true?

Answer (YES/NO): NO